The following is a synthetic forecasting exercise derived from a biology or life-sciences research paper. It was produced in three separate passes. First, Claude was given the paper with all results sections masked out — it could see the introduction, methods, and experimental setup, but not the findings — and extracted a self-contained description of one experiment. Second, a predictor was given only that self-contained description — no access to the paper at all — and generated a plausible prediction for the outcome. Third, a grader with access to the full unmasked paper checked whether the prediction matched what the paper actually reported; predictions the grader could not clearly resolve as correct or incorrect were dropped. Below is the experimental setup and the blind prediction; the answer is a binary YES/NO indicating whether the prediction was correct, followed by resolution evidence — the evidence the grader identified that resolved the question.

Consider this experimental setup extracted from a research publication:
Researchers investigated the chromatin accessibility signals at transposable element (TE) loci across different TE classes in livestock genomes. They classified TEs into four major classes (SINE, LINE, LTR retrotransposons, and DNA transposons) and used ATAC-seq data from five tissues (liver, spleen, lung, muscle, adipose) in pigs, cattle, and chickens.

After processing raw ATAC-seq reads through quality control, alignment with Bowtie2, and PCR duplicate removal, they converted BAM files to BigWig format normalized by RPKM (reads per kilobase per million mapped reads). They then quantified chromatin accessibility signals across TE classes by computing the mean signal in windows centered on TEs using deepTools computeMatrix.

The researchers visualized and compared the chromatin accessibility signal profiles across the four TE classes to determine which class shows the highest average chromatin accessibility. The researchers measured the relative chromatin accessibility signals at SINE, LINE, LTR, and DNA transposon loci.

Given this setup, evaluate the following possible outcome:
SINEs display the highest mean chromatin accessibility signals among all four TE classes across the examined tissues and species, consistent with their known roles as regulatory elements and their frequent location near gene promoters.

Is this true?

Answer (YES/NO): YES